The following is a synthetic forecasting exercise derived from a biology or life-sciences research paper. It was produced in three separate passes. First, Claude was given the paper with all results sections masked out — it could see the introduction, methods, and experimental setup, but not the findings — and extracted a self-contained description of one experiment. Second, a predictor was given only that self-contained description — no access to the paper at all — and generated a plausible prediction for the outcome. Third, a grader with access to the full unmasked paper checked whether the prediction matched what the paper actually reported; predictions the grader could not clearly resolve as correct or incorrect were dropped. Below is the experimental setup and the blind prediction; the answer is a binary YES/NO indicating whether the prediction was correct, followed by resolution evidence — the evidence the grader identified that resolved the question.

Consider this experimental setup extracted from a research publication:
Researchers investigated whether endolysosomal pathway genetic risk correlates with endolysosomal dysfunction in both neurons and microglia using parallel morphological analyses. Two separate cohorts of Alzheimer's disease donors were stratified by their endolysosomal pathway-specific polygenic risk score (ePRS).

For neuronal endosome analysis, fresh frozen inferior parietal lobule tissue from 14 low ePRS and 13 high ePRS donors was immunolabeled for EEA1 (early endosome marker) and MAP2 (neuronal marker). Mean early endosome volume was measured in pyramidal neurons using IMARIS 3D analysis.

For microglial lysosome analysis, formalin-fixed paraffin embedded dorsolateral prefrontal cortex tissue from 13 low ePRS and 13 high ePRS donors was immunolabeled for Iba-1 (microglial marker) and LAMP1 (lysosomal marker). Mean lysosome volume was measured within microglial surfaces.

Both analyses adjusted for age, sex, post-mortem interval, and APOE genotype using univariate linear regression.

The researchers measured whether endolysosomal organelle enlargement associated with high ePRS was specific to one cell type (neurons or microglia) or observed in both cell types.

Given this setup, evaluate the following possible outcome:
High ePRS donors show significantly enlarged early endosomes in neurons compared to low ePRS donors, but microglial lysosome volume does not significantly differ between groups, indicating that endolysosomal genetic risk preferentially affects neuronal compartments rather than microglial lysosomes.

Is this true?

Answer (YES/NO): NO